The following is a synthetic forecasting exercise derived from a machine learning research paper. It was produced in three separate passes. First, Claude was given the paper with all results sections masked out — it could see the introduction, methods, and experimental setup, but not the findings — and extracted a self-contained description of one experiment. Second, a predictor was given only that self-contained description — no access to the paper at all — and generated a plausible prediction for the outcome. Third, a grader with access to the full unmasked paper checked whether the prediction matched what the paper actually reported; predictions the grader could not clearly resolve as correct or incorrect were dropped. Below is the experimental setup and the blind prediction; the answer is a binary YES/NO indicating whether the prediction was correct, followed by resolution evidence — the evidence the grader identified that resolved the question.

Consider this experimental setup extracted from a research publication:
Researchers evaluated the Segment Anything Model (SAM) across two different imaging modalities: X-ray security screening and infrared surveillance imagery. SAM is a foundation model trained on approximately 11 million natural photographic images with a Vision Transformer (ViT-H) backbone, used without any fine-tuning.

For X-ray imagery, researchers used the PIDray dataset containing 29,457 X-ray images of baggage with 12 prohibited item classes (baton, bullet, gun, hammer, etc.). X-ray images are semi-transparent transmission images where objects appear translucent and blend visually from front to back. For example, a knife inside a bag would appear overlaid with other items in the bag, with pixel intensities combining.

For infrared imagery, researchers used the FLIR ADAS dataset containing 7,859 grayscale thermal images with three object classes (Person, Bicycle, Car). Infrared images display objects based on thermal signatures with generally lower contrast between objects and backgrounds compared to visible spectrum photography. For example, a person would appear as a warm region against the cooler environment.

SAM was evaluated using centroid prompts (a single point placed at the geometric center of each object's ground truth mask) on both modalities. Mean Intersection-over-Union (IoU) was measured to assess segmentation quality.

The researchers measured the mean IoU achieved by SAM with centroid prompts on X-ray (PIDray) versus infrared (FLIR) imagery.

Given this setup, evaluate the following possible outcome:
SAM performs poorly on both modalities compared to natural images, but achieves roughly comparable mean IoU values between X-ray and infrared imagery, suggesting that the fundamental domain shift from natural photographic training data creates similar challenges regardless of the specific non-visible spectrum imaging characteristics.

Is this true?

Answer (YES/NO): NO